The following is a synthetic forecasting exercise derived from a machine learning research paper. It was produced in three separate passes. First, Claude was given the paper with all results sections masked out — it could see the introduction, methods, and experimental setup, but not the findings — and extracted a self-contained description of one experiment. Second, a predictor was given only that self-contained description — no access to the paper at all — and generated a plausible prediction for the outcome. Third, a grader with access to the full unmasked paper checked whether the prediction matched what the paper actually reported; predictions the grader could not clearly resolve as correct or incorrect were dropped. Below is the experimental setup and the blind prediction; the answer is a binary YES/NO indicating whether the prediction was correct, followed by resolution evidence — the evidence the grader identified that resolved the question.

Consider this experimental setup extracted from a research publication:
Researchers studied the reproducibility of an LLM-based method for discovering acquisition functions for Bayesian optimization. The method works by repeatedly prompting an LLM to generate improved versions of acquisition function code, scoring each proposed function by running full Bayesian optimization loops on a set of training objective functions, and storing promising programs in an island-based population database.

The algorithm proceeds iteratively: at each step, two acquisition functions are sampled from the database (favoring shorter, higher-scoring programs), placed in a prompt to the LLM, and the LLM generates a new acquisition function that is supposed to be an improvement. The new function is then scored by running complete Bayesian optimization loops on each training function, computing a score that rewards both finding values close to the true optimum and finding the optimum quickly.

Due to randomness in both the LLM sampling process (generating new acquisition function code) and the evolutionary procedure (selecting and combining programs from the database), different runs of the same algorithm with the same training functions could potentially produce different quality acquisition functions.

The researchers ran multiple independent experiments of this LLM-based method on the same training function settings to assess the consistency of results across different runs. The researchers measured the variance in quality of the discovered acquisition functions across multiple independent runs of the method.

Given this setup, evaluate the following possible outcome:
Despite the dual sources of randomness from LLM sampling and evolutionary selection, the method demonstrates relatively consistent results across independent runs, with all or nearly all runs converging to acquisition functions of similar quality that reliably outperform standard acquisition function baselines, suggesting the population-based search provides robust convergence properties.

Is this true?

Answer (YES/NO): NO